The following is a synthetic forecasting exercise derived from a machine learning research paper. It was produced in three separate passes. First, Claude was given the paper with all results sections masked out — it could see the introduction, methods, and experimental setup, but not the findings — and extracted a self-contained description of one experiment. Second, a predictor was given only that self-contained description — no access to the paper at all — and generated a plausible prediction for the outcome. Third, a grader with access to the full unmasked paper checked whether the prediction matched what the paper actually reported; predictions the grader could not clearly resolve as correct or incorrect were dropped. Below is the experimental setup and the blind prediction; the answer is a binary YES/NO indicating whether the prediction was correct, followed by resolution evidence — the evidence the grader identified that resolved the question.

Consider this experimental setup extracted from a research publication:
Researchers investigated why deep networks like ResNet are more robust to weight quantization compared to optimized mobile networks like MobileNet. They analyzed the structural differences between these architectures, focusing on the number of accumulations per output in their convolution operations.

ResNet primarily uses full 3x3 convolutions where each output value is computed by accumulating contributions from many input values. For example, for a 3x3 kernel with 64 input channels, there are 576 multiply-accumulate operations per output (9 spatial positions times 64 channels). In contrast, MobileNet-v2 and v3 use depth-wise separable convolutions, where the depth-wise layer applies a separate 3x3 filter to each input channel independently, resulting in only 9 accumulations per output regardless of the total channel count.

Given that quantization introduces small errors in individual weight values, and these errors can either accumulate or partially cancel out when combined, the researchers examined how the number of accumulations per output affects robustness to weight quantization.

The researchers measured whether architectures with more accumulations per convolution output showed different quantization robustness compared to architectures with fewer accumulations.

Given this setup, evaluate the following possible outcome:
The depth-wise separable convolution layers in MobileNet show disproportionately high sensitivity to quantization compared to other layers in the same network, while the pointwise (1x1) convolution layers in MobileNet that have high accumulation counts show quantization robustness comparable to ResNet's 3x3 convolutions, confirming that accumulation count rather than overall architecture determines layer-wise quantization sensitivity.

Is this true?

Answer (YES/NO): NO